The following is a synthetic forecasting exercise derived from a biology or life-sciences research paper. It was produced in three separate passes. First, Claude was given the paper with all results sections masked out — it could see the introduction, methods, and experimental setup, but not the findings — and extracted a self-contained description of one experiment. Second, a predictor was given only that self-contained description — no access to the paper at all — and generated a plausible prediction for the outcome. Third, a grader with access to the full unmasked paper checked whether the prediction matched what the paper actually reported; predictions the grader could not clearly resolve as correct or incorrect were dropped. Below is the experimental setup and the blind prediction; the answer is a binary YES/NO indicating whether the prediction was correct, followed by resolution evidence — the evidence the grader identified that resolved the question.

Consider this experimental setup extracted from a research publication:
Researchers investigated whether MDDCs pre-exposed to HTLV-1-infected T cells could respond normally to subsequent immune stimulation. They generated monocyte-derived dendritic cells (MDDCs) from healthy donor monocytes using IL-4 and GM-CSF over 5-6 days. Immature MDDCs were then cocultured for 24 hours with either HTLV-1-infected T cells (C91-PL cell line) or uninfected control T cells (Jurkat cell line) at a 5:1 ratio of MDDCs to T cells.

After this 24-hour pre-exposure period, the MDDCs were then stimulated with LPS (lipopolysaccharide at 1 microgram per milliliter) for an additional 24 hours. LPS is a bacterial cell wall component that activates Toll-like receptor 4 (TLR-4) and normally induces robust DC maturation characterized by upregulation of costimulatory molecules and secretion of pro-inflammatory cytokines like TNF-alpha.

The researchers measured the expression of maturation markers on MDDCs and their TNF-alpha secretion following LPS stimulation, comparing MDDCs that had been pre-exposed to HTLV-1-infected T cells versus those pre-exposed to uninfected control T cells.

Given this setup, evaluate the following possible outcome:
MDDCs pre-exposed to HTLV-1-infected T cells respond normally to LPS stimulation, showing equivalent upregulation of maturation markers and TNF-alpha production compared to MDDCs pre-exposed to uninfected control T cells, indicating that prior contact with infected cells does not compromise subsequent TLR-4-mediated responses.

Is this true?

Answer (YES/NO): NO